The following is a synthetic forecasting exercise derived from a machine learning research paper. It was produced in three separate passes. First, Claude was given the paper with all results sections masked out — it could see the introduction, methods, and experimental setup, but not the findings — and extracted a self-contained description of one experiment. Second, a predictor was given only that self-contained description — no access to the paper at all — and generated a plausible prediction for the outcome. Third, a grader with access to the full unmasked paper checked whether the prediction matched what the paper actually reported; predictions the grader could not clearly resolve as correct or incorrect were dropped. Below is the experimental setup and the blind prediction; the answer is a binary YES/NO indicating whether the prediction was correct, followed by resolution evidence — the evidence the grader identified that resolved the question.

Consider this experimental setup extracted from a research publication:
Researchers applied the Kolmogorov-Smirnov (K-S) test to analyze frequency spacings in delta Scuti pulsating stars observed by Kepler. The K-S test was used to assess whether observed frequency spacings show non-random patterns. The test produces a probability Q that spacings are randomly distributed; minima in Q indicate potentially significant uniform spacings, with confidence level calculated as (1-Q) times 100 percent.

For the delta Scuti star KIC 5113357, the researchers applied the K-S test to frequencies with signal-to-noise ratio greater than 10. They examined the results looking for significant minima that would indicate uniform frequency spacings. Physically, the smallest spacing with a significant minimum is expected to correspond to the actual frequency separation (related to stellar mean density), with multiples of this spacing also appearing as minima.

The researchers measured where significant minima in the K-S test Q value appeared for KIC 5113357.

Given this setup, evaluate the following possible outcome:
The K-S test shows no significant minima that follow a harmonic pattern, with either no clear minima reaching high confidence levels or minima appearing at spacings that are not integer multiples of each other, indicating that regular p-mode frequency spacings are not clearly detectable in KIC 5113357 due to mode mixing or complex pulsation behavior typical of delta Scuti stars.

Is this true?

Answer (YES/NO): NO